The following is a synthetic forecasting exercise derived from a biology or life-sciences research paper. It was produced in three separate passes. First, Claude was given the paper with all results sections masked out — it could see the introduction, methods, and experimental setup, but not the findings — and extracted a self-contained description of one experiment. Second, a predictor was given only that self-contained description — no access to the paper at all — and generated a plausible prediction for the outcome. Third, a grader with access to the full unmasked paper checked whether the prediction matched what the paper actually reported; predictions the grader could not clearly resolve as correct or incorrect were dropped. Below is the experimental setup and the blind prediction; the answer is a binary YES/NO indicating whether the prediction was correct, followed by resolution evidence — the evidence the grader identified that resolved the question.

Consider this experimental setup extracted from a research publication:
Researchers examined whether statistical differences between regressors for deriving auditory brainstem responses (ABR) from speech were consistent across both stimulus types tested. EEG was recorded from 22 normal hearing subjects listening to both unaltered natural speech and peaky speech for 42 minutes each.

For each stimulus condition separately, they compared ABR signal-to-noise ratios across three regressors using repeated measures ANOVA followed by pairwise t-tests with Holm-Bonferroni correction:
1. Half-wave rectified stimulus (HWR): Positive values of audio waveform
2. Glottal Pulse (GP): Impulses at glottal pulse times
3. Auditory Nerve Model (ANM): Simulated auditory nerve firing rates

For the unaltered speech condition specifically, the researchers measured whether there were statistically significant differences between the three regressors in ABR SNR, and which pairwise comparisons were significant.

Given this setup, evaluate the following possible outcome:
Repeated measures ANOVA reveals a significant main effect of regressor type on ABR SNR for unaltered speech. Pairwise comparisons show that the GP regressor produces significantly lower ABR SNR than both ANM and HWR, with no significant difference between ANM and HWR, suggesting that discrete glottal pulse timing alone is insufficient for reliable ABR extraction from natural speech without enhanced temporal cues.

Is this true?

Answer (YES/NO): NO